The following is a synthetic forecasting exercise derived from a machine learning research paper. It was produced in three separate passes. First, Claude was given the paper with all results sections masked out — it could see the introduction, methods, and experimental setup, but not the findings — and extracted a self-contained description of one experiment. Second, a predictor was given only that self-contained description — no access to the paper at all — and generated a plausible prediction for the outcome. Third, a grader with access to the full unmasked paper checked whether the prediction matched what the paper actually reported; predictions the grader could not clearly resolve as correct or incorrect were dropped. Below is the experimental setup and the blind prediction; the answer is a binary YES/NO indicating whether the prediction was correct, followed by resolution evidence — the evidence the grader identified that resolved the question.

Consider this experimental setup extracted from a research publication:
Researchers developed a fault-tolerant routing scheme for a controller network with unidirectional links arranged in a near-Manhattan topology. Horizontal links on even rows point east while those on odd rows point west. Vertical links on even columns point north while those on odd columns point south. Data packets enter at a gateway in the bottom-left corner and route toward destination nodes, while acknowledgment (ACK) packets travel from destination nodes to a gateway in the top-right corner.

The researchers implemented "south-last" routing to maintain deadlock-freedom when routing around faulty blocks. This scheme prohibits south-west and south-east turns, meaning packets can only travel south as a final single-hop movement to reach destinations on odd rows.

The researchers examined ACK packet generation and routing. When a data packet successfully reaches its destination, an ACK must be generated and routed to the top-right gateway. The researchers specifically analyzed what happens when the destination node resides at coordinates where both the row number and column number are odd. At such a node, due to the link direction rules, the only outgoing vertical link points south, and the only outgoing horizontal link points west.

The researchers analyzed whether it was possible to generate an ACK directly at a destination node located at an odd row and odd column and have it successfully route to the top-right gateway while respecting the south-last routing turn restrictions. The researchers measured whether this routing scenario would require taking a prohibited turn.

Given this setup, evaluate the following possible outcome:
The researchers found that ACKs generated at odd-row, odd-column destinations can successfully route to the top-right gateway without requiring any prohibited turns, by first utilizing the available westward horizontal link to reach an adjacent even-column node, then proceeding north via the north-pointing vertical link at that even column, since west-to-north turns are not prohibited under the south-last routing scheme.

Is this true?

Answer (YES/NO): NO